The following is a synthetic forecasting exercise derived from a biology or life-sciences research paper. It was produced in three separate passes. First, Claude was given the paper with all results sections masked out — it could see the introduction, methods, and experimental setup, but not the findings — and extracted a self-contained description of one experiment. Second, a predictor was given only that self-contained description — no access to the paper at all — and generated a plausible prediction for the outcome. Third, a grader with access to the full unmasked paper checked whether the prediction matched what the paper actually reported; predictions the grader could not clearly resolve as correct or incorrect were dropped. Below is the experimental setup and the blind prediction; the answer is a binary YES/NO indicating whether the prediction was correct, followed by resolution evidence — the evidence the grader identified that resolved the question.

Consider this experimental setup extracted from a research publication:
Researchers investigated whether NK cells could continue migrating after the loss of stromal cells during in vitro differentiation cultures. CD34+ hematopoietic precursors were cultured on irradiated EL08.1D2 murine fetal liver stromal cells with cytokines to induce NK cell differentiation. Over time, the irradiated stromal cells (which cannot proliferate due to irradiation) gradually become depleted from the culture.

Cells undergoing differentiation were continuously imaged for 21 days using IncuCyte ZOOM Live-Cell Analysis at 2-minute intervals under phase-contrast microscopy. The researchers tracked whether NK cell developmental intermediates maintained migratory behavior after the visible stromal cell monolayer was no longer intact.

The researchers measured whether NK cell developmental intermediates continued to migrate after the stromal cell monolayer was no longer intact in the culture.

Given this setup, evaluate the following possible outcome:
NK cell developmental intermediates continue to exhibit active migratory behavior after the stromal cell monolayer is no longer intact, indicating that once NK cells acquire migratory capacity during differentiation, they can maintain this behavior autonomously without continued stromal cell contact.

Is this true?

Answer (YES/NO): YES